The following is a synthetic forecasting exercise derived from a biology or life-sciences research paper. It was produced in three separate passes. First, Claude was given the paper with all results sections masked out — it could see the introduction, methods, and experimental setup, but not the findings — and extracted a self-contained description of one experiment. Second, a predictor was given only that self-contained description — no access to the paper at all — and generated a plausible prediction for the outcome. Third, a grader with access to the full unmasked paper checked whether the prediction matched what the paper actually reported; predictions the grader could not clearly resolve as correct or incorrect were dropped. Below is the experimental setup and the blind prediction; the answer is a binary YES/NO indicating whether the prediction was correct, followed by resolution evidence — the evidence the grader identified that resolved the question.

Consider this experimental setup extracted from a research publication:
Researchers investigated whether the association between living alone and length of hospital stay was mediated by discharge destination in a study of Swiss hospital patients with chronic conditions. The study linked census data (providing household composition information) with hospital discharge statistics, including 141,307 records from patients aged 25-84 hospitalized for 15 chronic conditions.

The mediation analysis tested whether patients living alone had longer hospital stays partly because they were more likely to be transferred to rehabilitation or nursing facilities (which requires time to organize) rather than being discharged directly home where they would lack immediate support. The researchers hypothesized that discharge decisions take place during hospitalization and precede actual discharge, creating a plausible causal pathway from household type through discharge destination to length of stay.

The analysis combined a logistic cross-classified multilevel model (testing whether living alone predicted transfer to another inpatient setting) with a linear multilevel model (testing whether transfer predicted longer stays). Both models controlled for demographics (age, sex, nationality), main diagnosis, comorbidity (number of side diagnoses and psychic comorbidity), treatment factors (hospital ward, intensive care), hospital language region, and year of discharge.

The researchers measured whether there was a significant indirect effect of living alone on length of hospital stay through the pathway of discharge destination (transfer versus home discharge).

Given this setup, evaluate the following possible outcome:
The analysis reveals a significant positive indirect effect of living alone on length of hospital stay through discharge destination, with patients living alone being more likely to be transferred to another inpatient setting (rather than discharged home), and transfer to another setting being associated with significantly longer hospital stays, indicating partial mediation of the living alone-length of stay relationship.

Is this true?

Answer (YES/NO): YES